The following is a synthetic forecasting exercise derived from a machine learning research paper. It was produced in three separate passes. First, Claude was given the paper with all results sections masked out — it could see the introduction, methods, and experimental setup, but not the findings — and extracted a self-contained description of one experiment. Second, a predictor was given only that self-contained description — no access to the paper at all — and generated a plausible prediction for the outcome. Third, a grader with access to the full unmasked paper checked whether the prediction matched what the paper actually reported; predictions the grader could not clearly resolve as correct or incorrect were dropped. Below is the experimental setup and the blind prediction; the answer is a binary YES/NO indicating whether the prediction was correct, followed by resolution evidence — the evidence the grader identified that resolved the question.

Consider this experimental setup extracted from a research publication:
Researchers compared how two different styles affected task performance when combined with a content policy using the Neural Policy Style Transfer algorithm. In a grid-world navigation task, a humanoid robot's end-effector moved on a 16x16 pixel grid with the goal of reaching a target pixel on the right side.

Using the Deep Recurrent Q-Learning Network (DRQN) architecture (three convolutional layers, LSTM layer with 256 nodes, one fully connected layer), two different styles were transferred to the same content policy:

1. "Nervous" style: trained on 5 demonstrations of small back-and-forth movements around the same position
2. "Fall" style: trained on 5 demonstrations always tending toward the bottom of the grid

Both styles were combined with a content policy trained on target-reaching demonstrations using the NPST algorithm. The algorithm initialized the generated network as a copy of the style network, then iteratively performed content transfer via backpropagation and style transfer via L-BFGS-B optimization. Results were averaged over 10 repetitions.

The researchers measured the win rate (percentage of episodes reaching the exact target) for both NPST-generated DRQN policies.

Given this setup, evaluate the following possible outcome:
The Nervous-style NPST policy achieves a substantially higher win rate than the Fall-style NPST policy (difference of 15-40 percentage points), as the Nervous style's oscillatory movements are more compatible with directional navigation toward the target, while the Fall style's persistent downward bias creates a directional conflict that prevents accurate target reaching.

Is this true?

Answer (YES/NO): NO